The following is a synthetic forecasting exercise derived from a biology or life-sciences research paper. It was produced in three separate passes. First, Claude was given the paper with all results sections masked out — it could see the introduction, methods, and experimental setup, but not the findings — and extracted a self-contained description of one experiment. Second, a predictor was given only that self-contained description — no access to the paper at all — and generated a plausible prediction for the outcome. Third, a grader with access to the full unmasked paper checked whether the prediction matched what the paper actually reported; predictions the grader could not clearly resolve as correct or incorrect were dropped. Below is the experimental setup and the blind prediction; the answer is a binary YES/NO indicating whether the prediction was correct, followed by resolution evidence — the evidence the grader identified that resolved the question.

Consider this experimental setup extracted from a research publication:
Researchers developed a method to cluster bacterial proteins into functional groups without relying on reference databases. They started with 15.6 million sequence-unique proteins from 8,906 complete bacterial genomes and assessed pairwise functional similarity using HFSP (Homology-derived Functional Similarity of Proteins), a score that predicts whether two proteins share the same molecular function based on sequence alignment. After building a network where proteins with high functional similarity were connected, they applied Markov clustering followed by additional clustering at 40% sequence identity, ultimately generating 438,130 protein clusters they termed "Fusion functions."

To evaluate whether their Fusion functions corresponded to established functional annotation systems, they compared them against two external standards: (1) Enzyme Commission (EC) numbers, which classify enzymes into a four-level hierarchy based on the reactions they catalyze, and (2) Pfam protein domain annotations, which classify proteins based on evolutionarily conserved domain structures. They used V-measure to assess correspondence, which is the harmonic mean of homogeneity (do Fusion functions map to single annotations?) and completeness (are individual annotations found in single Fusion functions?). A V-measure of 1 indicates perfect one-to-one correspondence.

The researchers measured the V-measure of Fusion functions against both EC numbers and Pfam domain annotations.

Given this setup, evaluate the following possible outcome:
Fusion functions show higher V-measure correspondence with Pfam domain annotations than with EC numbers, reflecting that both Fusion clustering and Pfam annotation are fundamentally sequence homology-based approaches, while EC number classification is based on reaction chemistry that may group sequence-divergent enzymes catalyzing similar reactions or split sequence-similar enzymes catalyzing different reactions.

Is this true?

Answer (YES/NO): NO